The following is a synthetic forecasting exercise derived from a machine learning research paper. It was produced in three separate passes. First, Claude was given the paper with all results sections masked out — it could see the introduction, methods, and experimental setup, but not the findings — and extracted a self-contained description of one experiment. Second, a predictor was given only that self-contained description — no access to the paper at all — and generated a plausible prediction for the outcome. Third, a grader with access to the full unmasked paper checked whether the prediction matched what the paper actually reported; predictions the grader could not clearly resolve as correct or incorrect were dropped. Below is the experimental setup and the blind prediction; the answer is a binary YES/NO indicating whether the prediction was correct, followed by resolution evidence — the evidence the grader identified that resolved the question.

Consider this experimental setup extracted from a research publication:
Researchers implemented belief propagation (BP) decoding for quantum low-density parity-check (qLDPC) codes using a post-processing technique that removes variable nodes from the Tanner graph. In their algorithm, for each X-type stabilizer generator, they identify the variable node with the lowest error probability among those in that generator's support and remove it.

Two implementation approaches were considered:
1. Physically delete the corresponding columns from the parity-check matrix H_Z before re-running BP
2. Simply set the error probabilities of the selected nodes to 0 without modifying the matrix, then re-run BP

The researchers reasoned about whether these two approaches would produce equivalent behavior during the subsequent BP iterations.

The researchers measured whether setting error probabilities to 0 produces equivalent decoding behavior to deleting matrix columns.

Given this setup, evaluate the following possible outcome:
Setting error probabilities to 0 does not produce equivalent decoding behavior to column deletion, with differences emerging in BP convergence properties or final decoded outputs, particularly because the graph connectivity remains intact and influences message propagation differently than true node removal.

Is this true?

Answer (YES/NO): NO